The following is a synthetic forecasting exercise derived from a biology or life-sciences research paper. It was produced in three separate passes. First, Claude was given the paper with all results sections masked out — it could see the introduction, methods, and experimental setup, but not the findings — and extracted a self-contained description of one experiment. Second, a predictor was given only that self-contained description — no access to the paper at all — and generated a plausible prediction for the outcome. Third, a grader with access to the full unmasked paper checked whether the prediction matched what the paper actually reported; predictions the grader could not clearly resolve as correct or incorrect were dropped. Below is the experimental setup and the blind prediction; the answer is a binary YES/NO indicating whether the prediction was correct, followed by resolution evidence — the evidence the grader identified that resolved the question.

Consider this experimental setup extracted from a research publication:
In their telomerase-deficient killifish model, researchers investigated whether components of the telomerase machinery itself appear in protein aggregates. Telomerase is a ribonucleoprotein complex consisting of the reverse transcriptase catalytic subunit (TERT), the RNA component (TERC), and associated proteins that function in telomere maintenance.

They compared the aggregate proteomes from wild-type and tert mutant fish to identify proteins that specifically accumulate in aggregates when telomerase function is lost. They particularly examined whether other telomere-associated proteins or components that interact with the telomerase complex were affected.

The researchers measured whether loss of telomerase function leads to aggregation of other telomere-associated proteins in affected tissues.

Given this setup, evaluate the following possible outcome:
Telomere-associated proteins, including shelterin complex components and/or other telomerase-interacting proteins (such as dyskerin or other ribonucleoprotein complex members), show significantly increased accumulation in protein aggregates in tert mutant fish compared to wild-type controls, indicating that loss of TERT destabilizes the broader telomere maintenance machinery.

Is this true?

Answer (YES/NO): YES